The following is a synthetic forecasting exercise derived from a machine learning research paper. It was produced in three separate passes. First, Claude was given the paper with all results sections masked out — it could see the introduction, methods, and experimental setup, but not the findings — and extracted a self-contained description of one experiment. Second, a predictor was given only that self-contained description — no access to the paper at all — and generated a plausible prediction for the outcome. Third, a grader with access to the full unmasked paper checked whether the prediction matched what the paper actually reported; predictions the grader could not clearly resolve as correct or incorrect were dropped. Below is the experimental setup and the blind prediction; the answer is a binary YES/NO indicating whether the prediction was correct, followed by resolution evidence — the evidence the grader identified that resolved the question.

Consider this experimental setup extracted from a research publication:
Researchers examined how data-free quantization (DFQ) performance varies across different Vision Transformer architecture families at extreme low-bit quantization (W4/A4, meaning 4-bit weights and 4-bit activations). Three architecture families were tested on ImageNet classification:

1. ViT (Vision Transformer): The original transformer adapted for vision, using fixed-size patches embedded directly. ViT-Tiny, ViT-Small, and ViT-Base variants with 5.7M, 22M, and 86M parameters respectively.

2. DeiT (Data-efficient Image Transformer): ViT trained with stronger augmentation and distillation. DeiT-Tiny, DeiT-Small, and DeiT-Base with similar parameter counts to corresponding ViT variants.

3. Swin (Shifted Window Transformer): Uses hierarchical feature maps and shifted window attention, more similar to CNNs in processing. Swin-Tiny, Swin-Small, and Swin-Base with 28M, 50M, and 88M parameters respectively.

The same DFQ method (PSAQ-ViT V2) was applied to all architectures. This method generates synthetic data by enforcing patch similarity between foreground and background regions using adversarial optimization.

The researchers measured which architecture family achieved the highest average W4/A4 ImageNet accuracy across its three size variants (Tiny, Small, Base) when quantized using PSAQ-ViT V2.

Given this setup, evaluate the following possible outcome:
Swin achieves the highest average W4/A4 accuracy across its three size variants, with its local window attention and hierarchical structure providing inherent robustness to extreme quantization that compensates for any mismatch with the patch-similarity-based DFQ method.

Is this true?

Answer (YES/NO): YES